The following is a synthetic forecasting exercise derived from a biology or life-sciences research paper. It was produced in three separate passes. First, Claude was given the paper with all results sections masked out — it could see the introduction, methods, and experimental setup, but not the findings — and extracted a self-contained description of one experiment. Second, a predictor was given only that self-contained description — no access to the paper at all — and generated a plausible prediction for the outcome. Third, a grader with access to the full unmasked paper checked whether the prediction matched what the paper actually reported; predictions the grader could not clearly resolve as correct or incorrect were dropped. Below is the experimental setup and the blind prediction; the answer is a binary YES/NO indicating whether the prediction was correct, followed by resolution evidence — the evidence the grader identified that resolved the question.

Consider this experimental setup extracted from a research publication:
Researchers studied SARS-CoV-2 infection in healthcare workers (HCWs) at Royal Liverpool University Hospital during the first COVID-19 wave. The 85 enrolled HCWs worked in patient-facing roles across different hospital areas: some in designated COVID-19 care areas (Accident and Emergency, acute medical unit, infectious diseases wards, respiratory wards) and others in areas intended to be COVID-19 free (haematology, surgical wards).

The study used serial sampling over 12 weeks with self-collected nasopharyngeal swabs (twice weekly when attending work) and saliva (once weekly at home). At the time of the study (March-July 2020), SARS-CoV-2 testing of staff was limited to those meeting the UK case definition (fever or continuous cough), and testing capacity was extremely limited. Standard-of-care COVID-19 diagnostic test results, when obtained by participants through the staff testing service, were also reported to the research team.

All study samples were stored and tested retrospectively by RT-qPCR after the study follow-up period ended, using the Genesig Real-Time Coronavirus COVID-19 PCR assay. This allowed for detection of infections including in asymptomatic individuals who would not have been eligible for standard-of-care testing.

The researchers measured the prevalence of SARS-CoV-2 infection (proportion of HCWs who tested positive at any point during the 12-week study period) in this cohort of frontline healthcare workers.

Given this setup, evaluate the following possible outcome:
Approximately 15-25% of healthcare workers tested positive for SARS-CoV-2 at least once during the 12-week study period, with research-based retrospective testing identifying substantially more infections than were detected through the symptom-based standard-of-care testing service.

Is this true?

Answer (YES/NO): NO